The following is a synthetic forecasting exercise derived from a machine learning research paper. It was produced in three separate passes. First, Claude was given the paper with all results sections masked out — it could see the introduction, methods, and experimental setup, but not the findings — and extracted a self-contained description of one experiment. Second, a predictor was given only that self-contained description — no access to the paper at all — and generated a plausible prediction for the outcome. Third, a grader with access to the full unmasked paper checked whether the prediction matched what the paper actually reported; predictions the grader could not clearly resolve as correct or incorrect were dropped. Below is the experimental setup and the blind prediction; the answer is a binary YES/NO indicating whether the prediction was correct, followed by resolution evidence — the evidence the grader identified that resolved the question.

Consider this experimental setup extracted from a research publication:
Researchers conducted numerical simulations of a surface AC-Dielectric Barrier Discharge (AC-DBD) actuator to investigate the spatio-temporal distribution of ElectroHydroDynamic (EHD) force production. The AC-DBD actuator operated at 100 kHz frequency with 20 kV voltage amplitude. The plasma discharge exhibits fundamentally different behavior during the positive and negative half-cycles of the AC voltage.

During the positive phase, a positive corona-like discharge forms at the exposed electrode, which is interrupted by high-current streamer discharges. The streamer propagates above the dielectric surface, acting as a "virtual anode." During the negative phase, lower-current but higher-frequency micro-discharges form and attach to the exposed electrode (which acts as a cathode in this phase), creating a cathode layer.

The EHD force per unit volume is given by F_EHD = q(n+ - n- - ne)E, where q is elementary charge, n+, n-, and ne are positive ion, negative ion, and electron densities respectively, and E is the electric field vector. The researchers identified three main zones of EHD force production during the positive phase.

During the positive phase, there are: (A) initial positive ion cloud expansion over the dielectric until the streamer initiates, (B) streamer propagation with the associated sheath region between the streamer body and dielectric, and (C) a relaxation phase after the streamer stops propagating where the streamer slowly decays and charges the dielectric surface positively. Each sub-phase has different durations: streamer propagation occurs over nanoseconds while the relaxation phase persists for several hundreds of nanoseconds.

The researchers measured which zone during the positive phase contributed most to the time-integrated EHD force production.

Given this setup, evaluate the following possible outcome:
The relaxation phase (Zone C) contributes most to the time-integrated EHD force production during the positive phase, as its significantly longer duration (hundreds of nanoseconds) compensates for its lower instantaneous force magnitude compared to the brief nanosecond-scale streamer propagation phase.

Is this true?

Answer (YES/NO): YES